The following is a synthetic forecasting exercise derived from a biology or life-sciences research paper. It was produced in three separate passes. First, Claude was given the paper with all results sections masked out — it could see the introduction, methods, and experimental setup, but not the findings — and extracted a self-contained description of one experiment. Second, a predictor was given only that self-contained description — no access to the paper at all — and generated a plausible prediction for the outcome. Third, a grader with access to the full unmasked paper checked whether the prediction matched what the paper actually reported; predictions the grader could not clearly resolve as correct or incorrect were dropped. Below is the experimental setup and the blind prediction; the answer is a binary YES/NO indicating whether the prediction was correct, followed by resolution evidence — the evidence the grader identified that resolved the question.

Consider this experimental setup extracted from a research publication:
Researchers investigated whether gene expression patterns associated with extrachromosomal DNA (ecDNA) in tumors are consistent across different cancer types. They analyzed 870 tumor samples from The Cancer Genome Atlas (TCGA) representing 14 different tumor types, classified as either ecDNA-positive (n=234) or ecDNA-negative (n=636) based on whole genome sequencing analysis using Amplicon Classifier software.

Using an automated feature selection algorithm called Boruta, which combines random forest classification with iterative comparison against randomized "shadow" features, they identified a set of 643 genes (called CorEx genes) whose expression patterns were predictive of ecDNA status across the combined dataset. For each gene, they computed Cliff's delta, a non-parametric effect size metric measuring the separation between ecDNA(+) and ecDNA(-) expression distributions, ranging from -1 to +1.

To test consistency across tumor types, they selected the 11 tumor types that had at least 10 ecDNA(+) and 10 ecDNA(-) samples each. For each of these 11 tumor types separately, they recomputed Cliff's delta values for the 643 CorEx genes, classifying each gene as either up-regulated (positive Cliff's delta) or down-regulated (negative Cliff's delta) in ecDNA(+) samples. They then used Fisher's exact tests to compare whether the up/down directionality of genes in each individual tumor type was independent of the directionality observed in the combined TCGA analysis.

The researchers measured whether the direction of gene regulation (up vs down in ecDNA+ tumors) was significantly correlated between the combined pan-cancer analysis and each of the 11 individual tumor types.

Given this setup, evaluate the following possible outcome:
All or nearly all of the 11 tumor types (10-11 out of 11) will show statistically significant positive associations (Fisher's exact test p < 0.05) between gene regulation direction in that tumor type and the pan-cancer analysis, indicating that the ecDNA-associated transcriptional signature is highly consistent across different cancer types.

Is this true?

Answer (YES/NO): YES